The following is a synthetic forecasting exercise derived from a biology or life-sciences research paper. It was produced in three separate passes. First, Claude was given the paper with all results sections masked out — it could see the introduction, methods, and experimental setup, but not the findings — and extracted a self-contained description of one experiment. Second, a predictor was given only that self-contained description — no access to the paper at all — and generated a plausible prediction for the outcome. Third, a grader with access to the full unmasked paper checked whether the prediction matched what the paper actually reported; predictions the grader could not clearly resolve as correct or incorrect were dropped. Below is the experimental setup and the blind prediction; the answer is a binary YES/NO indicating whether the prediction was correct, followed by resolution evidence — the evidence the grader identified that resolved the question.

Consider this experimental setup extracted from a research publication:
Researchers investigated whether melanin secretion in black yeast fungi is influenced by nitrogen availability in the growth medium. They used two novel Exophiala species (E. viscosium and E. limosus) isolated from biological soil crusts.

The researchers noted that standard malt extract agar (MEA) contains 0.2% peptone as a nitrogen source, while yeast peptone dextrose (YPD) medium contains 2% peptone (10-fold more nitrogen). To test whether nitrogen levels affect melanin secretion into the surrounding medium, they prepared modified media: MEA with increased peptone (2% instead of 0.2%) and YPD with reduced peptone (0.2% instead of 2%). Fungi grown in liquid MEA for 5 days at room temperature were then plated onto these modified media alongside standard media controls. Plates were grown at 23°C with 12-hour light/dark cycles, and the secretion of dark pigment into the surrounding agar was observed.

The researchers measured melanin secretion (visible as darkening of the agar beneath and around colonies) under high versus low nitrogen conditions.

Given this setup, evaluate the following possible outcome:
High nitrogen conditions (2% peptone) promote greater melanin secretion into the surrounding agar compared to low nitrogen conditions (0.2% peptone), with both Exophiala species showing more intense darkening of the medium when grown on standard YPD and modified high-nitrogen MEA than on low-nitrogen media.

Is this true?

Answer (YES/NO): YES